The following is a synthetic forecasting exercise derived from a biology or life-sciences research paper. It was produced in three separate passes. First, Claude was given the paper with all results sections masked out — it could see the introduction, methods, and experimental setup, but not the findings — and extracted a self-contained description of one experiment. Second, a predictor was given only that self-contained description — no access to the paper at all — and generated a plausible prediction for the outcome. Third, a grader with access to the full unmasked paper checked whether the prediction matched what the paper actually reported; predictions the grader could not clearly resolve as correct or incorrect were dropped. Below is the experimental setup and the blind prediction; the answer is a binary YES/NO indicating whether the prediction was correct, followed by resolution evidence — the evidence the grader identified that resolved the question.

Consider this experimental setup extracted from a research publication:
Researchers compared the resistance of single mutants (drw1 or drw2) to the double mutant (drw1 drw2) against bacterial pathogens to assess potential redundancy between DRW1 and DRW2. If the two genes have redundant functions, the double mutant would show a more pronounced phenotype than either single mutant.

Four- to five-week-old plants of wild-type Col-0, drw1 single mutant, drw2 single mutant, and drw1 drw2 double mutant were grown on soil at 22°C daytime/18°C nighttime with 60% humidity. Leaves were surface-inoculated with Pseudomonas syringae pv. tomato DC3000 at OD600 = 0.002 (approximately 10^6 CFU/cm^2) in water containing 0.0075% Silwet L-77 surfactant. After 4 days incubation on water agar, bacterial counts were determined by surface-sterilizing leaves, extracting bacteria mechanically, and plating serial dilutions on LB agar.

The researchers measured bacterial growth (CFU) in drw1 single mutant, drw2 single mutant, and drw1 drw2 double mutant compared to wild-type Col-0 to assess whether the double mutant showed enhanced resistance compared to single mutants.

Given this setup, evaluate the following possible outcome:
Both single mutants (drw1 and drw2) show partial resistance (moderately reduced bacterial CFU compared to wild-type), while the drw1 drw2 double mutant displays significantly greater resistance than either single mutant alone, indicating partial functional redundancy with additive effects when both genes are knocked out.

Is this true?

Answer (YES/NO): NO